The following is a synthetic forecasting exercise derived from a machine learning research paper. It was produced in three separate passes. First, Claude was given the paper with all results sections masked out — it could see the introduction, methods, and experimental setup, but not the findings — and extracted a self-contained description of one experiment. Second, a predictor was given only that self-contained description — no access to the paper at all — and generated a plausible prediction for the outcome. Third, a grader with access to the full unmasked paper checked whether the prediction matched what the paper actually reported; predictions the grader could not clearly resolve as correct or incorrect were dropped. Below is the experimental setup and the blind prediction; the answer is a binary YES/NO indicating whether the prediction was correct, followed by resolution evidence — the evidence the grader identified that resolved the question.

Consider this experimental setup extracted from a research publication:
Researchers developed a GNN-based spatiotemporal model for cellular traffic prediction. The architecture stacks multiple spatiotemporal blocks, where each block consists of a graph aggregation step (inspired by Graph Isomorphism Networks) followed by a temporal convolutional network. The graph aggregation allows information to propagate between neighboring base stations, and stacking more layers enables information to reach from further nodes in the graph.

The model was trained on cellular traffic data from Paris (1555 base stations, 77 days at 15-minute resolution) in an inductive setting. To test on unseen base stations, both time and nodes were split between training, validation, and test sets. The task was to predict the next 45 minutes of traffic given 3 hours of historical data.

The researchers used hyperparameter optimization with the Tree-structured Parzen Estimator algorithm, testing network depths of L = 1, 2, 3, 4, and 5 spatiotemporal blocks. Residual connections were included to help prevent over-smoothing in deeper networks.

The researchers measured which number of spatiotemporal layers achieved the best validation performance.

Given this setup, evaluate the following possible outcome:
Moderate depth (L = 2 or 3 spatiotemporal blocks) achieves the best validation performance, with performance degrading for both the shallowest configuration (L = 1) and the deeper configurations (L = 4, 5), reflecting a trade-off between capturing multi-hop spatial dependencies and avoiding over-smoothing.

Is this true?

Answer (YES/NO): YES